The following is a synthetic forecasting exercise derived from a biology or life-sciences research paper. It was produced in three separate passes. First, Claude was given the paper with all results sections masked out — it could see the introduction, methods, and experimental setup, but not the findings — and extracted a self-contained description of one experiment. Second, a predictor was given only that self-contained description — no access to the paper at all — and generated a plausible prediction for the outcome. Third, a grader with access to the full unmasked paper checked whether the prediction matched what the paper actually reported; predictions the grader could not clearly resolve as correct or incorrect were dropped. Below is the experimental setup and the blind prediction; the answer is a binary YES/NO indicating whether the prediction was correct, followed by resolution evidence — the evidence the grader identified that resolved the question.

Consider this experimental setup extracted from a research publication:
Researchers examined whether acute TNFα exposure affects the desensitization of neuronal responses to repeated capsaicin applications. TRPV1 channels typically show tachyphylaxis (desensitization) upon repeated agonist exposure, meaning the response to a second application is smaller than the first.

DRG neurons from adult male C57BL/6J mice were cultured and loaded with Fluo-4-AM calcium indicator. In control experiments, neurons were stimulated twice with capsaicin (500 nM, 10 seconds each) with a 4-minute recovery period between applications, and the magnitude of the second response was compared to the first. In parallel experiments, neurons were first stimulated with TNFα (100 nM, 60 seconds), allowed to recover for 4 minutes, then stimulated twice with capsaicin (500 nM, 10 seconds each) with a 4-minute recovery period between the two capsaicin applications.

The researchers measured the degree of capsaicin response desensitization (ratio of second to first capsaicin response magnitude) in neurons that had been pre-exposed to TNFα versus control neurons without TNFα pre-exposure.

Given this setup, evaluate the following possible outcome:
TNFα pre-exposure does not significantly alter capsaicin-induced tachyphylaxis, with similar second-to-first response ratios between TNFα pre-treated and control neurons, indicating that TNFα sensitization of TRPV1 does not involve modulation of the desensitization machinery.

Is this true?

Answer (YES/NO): NO